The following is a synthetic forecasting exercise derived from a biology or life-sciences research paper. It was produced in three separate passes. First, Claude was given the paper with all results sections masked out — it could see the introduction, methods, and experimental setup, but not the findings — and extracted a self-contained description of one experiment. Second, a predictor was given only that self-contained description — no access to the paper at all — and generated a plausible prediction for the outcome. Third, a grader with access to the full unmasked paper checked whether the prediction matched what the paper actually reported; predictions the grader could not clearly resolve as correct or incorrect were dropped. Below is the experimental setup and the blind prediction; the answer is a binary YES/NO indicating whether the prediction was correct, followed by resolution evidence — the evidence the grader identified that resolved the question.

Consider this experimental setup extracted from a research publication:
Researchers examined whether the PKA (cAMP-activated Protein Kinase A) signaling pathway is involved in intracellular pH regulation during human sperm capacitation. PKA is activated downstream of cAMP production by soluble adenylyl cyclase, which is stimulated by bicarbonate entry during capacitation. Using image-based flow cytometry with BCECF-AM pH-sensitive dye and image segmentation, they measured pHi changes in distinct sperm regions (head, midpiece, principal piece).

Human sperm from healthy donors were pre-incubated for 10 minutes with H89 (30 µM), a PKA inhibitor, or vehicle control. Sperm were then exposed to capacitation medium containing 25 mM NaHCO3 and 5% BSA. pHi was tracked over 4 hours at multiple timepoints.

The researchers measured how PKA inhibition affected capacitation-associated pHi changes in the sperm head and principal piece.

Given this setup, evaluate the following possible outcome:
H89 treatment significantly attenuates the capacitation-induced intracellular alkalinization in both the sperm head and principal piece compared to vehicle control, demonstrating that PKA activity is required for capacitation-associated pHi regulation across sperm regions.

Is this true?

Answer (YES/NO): NO